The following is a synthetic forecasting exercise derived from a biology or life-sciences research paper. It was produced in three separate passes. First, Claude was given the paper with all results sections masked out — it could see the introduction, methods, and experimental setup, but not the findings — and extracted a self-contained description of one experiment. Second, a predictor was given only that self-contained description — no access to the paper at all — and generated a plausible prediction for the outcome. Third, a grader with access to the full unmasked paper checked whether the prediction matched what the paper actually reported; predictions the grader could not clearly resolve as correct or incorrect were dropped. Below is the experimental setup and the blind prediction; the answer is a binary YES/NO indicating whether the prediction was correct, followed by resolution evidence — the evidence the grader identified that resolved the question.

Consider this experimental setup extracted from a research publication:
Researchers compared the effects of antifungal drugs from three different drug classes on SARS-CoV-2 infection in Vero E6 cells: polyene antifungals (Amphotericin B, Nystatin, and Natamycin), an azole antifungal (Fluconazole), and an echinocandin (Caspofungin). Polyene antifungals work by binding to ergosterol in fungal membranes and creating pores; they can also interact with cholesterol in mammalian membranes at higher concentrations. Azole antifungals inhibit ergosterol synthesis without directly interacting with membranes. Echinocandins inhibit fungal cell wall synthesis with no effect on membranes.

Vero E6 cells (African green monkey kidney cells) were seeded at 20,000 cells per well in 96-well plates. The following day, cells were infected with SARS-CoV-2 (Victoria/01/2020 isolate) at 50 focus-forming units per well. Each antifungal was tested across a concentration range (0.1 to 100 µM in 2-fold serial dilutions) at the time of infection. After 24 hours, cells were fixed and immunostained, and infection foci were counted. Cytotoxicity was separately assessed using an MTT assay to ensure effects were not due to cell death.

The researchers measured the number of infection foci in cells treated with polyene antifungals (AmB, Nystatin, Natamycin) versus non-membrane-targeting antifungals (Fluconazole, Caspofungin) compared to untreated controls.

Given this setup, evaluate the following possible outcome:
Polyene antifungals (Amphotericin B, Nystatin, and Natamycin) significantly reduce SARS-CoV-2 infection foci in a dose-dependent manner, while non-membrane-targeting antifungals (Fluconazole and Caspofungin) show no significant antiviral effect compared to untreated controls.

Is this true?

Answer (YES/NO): NO